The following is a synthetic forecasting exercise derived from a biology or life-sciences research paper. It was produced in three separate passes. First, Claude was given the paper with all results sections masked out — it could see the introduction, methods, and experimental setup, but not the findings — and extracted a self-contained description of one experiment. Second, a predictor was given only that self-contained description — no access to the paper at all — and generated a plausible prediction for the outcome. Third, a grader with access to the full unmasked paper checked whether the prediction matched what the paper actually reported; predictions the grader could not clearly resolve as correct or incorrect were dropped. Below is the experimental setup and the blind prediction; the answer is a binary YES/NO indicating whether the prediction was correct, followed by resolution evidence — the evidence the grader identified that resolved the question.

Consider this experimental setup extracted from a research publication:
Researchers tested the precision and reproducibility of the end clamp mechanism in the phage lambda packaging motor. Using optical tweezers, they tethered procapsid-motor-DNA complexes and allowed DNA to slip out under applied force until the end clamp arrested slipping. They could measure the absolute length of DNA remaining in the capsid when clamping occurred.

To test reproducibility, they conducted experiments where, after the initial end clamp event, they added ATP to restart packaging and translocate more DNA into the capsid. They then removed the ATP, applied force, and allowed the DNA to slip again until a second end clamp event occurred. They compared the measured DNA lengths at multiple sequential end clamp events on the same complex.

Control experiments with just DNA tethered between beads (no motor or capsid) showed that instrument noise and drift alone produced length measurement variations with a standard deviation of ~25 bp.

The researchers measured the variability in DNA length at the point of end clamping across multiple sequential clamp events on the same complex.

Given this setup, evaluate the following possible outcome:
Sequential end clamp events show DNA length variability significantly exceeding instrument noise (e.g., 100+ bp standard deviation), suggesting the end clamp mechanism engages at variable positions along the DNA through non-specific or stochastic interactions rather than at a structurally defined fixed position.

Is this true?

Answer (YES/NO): NO